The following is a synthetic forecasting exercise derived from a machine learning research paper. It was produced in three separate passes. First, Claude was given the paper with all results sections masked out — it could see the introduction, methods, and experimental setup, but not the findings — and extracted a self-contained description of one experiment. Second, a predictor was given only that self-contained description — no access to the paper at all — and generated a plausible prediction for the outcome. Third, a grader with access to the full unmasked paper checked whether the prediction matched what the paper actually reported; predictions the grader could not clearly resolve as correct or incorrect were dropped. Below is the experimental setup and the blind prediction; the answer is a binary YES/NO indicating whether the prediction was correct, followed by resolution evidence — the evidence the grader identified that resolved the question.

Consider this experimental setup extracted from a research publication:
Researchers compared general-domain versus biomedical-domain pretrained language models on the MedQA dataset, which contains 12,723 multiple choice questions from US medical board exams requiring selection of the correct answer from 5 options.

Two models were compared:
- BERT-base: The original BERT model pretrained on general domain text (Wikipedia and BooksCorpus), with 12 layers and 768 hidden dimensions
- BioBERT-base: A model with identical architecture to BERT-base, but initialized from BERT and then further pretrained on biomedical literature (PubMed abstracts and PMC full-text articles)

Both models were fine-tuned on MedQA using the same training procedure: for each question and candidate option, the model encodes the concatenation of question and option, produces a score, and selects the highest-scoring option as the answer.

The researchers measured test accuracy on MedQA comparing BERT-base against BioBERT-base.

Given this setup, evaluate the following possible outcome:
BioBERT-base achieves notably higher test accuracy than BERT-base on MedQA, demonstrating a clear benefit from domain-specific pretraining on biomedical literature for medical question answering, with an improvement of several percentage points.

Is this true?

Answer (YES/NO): NO